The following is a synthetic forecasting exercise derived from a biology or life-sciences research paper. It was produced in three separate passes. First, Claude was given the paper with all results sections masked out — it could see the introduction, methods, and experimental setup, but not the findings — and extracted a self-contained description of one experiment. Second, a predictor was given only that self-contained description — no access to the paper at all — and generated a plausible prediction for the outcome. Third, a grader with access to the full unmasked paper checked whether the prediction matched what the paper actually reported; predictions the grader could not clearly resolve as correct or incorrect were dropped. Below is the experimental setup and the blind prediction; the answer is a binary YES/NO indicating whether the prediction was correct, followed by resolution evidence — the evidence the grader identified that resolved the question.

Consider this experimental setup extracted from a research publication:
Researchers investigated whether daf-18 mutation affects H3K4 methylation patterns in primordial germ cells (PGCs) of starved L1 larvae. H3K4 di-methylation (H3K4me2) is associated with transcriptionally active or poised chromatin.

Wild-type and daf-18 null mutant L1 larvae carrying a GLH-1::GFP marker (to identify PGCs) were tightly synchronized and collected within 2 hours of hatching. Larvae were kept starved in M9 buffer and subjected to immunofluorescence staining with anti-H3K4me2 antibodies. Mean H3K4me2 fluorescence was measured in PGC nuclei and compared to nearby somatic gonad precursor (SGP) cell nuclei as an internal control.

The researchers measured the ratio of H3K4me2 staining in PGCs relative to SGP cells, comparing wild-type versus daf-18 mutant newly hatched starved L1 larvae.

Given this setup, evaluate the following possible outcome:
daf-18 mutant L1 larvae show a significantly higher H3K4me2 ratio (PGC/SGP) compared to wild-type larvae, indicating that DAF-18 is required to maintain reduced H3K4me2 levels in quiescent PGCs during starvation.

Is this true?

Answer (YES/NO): YES